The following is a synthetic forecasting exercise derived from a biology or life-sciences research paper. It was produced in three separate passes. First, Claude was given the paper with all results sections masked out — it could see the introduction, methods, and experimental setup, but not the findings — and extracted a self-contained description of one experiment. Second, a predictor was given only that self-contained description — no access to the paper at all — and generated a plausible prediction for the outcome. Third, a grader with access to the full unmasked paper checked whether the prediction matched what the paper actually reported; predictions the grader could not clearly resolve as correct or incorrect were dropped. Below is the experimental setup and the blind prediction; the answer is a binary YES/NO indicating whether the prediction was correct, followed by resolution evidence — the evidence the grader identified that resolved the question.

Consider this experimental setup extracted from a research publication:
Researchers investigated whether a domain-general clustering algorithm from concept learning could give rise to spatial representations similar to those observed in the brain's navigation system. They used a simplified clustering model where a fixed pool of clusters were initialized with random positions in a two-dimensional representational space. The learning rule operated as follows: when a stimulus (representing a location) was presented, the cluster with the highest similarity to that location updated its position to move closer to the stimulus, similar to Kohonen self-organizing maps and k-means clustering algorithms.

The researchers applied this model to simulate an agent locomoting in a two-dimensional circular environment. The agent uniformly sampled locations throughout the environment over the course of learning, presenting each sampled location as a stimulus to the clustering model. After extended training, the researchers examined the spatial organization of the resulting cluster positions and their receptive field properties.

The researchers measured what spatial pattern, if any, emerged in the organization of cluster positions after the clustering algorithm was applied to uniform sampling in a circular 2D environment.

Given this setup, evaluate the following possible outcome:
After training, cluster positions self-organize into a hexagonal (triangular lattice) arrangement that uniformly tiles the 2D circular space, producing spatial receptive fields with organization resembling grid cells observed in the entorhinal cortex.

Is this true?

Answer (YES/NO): YES